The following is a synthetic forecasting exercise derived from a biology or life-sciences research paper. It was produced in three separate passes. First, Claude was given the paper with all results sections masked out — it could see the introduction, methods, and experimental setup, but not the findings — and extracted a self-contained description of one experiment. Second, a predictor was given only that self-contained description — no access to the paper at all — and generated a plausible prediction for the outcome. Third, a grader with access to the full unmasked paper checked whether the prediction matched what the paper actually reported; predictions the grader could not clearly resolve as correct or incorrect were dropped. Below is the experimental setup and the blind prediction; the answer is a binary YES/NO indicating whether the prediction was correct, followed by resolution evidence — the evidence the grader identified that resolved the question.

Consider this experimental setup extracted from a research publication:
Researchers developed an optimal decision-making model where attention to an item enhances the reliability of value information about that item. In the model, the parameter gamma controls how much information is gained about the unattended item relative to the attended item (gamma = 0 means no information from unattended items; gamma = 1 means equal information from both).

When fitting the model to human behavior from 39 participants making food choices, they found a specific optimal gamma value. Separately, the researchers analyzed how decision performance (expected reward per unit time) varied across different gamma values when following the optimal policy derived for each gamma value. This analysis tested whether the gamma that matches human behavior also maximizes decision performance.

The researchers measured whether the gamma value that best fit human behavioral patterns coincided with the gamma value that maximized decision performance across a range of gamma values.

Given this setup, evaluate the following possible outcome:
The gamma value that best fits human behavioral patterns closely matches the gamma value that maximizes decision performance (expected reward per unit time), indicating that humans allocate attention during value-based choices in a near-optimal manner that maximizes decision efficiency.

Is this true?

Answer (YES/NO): NO